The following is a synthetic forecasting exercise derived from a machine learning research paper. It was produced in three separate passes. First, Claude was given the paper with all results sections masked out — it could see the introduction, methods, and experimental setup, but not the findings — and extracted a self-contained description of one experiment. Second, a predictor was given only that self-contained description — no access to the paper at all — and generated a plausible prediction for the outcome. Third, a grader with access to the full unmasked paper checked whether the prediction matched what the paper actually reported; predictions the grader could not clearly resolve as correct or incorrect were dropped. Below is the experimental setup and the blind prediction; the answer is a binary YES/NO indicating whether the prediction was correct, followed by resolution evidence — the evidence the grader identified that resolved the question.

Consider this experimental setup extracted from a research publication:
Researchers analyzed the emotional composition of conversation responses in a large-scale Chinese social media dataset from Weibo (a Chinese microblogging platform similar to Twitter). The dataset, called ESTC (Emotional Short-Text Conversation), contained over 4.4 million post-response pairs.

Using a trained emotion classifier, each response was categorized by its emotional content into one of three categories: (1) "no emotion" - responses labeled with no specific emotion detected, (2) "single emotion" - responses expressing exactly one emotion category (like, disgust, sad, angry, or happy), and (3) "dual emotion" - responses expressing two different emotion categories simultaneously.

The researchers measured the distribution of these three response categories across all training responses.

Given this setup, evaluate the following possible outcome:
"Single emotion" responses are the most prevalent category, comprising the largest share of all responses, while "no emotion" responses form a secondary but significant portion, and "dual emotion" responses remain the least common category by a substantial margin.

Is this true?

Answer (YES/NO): YES